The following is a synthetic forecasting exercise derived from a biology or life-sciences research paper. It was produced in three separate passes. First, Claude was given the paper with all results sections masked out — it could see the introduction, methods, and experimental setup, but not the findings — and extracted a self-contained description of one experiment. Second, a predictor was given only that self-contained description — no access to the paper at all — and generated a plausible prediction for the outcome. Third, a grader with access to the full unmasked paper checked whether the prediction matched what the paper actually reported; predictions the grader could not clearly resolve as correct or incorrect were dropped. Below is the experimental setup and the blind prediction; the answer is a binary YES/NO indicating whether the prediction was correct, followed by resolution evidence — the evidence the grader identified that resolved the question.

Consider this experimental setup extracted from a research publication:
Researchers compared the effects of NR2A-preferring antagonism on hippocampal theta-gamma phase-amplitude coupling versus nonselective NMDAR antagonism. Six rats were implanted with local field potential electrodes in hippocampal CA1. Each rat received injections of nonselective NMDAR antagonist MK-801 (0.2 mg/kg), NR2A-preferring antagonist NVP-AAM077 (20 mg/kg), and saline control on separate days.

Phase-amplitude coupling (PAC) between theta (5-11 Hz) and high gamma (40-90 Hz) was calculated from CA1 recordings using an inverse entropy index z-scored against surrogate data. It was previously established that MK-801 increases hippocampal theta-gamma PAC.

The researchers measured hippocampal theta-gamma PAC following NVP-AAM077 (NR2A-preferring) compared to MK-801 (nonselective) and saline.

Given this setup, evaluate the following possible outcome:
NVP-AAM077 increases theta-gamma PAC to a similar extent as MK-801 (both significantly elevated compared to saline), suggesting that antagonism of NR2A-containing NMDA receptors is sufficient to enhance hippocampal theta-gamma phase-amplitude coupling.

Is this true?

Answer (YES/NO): NO